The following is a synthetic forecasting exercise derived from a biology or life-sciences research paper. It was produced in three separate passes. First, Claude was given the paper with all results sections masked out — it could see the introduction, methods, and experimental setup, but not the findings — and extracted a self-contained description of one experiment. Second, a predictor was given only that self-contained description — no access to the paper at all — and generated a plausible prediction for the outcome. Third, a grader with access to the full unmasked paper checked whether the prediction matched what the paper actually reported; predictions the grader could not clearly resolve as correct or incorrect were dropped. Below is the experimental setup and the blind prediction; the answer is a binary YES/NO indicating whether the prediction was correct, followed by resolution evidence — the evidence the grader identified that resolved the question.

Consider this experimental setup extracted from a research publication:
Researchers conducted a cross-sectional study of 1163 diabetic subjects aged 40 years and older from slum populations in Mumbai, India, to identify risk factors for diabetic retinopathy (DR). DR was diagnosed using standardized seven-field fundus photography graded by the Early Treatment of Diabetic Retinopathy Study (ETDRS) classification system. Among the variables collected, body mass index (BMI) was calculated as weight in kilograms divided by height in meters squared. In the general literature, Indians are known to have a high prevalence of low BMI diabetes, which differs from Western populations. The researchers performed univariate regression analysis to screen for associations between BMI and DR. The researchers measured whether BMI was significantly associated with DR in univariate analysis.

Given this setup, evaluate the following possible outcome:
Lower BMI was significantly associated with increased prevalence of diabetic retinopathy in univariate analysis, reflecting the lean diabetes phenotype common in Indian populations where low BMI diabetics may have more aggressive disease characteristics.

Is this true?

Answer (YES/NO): YES